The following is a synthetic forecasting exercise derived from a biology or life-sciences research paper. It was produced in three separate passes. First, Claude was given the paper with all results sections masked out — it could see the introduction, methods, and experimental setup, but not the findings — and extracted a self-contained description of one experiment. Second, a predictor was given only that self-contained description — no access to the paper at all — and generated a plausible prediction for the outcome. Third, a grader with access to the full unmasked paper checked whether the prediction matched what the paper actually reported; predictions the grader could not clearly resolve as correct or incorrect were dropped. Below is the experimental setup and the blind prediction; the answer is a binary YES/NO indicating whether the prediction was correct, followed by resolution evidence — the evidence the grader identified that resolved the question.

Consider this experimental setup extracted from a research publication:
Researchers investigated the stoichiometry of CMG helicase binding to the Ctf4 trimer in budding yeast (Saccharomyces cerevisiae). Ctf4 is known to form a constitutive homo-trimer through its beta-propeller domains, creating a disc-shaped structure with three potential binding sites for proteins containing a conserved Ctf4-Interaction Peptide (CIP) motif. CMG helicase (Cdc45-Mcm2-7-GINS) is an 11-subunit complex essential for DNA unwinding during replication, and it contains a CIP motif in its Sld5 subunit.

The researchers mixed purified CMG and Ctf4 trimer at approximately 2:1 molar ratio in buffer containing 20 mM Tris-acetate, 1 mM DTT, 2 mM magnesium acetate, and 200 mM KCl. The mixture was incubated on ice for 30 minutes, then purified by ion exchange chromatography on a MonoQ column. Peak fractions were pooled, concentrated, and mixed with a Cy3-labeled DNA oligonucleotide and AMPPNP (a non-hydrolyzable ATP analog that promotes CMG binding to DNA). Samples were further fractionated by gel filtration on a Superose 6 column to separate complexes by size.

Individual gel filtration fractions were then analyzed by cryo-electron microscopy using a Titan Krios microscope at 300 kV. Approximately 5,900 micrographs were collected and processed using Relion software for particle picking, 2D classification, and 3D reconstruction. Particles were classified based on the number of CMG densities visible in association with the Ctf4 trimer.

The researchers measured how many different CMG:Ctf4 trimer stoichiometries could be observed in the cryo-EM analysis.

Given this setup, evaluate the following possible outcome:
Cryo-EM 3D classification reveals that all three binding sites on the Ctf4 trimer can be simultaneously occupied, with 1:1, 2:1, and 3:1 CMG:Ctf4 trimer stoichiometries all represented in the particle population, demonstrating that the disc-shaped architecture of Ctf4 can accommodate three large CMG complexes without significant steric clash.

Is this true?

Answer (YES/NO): YES